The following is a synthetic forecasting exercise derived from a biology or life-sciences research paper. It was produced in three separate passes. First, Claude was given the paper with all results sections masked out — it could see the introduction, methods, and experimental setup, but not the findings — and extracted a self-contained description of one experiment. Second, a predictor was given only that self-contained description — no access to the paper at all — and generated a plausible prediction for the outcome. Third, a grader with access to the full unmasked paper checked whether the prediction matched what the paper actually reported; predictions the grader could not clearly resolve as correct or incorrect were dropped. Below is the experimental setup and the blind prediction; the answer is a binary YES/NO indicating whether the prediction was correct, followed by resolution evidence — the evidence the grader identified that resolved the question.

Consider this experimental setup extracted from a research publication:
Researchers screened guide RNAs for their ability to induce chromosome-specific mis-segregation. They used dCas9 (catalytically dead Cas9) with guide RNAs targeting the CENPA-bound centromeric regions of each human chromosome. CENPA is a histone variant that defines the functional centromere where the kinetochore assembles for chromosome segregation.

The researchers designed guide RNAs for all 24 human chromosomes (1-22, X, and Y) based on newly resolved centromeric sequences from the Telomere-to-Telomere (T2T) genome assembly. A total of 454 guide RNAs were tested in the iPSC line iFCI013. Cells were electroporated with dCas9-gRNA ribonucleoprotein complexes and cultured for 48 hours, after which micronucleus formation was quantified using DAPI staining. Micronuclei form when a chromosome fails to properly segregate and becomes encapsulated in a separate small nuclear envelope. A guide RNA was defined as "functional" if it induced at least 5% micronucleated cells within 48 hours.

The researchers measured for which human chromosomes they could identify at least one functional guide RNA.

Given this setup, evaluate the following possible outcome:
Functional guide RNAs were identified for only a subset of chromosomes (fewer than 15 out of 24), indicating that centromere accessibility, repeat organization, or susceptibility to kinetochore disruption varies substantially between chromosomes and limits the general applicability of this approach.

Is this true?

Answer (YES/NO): NO